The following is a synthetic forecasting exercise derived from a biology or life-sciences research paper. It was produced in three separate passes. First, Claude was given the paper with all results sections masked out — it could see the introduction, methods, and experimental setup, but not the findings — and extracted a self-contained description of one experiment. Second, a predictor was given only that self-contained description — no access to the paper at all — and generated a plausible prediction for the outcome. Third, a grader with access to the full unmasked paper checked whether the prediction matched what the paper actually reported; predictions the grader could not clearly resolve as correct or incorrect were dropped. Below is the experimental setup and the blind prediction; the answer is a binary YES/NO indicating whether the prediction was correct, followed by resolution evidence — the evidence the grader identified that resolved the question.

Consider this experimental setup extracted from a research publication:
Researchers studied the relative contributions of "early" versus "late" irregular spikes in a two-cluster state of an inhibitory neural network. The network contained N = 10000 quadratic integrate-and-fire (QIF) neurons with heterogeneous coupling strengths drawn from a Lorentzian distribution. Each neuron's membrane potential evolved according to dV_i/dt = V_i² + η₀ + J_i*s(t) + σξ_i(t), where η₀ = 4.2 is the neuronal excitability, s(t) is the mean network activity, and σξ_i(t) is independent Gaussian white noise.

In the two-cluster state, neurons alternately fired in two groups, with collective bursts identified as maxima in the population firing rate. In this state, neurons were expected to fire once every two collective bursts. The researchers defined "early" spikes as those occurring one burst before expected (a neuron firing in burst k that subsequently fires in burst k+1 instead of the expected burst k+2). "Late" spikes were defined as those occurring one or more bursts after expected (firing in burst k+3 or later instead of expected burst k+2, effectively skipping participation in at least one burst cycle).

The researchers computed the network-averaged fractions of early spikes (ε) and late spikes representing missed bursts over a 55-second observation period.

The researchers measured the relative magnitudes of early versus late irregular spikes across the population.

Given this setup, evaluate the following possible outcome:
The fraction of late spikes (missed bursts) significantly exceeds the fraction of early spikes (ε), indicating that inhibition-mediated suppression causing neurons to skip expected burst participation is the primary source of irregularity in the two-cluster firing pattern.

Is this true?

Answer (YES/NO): NO